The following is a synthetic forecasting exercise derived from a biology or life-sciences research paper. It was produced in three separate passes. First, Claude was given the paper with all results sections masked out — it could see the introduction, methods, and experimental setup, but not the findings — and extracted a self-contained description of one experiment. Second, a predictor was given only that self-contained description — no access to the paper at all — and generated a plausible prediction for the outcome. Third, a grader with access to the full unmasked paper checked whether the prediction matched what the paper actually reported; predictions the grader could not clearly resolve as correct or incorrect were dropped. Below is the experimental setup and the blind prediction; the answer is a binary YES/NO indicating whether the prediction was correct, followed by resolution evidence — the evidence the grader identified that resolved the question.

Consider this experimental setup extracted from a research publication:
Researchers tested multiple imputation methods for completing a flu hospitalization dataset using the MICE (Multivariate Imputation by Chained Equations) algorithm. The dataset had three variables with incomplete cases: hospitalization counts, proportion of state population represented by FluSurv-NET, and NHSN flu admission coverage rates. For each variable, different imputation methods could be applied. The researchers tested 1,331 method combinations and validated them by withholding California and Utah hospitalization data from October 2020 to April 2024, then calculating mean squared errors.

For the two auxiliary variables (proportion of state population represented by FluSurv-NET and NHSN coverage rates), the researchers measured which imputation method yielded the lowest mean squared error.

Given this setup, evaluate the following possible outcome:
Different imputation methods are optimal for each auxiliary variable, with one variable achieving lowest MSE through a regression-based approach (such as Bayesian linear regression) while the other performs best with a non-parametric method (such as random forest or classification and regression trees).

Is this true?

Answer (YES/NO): NO